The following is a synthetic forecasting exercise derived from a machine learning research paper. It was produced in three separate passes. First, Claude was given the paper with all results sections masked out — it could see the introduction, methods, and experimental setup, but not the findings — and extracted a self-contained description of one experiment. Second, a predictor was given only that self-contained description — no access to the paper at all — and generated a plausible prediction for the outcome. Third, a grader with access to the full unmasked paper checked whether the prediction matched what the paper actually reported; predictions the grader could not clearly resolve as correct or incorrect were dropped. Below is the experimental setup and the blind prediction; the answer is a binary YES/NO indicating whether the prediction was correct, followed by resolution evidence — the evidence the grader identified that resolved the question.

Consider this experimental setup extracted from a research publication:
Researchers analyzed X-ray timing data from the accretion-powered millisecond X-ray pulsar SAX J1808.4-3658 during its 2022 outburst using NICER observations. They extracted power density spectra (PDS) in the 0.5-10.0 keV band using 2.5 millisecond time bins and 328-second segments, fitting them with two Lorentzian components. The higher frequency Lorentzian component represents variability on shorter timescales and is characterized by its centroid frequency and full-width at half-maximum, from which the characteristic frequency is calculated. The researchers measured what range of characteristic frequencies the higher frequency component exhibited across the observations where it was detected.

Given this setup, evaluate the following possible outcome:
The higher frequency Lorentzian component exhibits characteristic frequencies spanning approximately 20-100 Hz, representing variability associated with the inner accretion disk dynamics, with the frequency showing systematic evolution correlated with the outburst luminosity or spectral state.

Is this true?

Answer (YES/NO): NO